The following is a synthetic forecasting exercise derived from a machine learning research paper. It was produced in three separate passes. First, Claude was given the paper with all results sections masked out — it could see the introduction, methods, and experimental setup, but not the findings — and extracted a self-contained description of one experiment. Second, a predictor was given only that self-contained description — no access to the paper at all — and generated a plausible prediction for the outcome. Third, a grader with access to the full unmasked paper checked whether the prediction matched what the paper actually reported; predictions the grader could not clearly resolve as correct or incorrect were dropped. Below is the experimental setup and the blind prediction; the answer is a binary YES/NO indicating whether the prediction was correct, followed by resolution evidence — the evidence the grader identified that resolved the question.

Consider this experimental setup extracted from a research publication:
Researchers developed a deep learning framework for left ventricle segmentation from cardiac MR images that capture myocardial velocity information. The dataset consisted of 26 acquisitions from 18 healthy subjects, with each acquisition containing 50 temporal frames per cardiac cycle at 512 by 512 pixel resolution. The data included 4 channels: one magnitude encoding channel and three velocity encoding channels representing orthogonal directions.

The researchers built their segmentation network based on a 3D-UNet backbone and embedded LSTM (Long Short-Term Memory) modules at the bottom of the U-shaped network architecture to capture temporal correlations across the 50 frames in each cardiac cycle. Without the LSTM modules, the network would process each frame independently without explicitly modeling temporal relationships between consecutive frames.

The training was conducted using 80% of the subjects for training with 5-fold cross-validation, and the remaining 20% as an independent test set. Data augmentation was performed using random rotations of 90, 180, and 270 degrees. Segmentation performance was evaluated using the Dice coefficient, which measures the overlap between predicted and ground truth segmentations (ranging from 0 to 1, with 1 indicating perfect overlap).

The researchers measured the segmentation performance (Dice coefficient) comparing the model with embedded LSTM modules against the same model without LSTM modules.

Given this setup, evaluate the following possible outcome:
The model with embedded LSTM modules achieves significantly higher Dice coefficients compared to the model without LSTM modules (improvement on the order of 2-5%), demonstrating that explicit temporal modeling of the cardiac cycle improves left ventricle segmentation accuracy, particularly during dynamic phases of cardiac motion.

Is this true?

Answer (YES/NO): NO